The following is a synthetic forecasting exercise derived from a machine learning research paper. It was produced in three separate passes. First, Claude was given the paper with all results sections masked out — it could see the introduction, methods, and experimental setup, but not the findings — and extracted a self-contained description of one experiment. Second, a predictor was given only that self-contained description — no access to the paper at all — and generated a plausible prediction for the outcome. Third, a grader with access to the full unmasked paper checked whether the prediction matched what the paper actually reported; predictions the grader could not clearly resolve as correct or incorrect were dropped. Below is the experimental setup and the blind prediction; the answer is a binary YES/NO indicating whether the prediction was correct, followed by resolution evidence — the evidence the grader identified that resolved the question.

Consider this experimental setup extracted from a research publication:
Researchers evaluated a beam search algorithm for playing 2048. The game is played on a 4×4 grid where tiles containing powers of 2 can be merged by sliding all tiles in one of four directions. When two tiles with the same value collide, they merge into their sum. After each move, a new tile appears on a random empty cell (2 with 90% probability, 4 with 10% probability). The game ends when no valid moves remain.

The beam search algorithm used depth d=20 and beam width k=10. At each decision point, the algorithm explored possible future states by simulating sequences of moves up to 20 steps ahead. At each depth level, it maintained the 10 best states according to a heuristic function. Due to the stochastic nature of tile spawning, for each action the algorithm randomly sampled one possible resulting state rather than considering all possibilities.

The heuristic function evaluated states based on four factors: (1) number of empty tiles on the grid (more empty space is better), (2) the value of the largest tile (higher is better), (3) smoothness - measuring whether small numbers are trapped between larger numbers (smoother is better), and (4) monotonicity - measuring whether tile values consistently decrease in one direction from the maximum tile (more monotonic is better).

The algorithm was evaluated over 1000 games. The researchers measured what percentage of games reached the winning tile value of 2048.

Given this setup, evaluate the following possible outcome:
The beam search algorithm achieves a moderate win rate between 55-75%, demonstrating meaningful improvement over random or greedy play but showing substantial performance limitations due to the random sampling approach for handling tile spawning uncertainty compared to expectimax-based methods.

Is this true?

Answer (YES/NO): NO